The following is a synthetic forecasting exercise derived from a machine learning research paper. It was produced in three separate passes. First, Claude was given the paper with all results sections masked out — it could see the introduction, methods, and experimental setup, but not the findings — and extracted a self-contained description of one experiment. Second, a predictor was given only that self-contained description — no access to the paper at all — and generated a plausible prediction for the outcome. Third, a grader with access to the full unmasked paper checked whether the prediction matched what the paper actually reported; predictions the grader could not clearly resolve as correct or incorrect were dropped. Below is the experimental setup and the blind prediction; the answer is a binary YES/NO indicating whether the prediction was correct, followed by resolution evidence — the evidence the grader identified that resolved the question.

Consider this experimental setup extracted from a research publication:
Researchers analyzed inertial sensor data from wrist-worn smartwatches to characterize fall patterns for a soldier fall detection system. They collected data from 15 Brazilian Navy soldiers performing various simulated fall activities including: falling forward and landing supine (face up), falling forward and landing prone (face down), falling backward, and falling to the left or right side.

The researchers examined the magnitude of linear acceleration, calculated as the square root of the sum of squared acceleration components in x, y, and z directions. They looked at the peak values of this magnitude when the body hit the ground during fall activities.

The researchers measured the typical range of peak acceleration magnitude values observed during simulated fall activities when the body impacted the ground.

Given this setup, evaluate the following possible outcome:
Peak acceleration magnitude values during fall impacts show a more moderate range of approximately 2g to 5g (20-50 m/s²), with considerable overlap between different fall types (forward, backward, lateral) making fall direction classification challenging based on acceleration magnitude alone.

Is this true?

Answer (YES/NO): NO